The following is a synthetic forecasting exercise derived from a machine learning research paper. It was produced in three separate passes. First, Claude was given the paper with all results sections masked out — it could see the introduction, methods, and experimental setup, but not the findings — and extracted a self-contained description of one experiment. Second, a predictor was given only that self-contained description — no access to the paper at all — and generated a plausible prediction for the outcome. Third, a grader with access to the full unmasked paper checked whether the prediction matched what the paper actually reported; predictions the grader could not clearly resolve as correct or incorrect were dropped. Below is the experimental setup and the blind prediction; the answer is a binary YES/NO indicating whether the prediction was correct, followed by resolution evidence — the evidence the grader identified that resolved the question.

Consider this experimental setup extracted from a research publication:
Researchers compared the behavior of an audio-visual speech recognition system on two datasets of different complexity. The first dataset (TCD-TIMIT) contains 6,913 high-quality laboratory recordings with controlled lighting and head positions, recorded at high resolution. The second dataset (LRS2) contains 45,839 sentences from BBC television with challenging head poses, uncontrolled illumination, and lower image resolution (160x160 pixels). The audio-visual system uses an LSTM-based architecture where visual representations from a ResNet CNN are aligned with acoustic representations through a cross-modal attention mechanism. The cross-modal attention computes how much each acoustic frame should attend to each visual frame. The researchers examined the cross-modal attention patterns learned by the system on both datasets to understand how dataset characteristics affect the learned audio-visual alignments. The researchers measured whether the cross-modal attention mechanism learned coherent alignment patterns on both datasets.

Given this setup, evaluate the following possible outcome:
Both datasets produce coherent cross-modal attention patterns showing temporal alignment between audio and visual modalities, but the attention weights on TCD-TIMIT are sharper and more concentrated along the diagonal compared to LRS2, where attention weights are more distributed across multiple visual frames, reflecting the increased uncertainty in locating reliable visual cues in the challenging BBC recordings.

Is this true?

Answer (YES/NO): NO